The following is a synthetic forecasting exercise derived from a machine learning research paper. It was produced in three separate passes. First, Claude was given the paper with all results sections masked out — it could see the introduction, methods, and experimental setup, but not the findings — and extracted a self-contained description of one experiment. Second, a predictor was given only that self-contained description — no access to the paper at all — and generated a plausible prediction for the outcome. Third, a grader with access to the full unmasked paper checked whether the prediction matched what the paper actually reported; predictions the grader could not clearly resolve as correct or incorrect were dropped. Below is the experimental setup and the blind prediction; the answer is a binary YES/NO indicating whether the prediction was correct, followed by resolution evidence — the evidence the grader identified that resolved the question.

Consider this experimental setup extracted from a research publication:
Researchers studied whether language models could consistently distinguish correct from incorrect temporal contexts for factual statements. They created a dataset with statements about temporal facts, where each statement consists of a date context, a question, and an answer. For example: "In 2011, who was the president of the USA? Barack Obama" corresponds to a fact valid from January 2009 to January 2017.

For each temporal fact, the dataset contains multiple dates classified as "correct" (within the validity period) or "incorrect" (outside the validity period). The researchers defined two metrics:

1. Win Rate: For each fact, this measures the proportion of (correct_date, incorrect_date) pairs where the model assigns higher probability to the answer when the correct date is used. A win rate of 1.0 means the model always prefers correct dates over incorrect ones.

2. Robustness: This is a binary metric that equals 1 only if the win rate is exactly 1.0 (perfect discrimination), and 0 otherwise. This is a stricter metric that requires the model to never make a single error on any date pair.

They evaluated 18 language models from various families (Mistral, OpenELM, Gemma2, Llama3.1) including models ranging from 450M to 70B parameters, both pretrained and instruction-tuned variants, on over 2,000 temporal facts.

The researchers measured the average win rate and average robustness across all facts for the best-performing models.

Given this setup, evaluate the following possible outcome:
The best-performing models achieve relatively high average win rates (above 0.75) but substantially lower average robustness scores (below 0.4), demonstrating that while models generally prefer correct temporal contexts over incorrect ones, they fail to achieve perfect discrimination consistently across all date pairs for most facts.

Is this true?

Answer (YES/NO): YES